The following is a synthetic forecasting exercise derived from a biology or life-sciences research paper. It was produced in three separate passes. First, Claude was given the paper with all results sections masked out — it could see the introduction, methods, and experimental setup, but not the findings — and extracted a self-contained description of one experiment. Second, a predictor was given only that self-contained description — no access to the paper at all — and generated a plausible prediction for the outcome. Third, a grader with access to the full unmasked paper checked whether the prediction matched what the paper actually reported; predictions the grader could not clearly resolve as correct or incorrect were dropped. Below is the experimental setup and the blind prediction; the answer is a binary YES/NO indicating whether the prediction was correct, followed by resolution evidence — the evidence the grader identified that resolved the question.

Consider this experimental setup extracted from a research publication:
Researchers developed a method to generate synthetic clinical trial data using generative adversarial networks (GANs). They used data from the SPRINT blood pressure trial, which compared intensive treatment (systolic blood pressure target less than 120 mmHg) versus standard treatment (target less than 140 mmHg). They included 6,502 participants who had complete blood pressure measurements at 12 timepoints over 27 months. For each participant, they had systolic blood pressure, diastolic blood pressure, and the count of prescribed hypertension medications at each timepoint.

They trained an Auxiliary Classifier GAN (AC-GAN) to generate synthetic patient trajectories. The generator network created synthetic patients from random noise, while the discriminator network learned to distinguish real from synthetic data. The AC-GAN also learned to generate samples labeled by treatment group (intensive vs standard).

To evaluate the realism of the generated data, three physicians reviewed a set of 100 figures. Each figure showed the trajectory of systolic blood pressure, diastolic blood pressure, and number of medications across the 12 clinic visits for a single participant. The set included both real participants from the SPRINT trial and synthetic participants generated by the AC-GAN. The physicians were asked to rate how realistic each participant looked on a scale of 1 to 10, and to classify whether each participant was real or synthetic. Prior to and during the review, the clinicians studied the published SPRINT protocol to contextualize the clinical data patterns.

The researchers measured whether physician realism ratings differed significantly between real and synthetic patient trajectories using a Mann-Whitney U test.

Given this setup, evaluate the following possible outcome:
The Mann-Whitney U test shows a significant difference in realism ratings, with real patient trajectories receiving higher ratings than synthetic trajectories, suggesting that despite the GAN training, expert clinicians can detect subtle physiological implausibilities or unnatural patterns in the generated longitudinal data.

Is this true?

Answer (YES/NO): NO